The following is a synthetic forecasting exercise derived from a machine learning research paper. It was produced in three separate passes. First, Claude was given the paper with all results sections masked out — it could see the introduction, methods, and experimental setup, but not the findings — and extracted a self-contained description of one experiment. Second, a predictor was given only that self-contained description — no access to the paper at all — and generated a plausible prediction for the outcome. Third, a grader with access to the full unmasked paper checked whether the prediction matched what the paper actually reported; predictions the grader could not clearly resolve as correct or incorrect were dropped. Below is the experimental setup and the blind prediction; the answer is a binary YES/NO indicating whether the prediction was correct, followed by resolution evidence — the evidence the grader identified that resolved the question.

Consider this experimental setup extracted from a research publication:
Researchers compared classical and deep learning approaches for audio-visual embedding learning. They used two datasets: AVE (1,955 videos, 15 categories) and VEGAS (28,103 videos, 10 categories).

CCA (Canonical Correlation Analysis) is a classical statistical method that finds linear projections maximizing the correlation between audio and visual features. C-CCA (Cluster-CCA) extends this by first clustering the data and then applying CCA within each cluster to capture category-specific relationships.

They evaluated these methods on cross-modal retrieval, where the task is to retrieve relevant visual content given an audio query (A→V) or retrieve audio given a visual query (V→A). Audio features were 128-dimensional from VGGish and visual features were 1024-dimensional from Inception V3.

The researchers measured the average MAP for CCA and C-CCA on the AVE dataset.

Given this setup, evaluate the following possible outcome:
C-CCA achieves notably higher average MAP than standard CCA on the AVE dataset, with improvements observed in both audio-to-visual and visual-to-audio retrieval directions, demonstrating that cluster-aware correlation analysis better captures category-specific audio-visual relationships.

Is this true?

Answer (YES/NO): YES